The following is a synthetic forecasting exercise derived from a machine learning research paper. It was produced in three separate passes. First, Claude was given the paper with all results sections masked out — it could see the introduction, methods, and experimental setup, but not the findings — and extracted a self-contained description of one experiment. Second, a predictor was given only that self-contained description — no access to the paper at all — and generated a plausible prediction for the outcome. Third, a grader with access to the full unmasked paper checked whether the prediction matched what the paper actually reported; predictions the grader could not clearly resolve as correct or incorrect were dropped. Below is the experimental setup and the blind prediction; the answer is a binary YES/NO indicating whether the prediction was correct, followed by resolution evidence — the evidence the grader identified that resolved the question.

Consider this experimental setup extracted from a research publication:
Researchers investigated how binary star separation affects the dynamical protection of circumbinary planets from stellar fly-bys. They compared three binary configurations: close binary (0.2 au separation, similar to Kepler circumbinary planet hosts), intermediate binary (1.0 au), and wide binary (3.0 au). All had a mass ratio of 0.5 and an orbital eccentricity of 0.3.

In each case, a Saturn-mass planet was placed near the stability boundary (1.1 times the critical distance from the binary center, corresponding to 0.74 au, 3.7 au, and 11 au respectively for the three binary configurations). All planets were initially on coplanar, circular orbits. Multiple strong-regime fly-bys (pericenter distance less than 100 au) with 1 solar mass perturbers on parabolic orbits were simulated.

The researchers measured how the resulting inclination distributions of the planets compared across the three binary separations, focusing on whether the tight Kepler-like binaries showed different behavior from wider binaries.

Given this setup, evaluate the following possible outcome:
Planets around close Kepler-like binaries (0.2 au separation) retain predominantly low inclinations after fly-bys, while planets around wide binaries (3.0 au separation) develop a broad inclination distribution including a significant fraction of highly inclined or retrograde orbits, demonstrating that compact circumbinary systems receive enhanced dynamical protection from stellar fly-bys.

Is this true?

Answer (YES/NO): NO